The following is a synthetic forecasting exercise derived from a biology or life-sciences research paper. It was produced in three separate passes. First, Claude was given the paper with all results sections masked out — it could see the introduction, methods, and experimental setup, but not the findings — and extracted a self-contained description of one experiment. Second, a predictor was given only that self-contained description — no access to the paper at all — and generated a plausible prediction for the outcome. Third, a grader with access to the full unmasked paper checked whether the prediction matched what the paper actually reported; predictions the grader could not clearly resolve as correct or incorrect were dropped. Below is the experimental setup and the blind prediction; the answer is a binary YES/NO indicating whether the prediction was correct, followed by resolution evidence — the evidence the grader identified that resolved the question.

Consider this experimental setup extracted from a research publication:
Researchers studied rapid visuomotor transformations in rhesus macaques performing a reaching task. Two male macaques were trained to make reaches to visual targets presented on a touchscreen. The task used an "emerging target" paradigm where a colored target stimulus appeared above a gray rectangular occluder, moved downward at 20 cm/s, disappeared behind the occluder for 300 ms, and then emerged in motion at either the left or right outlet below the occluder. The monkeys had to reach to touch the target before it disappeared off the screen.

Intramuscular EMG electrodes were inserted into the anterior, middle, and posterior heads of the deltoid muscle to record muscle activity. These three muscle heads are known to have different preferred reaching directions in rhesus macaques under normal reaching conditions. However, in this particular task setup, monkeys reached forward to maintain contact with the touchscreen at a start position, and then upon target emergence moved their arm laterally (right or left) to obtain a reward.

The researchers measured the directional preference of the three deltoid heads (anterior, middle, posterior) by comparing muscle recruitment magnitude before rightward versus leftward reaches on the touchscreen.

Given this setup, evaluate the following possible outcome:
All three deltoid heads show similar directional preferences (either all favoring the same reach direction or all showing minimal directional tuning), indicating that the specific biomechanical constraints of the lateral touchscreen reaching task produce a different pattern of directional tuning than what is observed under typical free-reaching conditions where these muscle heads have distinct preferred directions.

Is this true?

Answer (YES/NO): YES